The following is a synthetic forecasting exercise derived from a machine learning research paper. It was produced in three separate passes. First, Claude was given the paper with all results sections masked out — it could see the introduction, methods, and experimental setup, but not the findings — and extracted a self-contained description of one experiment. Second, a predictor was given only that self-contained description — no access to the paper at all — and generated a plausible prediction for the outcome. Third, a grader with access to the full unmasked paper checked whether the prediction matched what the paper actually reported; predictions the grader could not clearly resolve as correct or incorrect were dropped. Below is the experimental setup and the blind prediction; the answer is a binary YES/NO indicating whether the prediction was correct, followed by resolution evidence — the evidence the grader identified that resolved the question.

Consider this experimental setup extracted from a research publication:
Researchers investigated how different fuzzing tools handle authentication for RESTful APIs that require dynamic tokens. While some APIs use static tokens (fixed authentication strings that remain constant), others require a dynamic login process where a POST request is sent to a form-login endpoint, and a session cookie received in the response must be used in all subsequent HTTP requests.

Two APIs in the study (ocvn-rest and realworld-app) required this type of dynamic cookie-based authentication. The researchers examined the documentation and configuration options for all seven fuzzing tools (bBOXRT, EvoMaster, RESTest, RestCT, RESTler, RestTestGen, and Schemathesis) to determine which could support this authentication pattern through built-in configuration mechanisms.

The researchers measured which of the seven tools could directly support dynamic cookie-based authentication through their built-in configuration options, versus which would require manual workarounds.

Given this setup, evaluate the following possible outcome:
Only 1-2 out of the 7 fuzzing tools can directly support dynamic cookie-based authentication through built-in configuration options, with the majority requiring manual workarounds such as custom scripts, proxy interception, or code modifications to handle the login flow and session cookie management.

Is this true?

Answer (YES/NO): NO